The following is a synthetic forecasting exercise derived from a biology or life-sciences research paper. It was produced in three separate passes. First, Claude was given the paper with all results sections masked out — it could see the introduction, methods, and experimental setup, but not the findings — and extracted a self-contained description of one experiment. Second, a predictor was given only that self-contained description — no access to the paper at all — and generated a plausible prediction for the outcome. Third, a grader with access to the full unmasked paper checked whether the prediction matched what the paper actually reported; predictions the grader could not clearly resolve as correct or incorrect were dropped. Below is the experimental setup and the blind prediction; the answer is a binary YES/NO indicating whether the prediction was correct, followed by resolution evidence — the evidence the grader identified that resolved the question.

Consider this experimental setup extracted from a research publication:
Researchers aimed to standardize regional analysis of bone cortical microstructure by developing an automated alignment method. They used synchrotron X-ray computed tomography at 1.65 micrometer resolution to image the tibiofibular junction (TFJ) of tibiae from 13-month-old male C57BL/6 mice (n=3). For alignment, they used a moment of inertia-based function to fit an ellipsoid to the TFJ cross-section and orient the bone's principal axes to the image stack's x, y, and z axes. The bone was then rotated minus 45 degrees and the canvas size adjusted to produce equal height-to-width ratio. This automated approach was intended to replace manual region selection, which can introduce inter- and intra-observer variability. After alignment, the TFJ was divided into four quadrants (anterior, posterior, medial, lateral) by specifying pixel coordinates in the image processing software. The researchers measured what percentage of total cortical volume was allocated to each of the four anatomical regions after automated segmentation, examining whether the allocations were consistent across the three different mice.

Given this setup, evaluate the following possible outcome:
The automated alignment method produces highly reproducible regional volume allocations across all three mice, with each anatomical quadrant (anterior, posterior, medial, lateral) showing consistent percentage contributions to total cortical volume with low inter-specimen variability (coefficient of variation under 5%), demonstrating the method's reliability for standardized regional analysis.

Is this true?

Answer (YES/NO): NO